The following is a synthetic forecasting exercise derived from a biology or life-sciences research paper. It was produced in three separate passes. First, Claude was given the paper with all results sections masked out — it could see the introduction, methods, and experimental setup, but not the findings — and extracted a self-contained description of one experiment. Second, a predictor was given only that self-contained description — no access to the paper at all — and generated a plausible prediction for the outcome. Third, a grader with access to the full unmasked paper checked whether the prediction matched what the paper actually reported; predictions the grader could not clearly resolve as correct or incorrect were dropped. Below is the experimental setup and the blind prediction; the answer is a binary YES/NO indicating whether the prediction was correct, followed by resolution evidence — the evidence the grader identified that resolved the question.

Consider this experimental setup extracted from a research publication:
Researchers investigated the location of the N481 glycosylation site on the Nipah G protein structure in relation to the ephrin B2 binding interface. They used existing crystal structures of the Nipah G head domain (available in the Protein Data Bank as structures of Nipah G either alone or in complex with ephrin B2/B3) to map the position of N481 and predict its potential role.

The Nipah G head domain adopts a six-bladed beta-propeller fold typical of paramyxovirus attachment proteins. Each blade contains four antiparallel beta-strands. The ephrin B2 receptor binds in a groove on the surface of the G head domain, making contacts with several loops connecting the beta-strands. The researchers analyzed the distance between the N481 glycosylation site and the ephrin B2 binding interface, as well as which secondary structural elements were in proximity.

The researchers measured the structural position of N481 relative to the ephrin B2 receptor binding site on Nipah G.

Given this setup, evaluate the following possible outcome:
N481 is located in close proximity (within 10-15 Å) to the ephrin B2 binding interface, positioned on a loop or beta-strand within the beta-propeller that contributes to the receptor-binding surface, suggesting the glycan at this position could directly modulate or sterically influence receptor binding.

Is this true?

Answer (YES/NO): NO